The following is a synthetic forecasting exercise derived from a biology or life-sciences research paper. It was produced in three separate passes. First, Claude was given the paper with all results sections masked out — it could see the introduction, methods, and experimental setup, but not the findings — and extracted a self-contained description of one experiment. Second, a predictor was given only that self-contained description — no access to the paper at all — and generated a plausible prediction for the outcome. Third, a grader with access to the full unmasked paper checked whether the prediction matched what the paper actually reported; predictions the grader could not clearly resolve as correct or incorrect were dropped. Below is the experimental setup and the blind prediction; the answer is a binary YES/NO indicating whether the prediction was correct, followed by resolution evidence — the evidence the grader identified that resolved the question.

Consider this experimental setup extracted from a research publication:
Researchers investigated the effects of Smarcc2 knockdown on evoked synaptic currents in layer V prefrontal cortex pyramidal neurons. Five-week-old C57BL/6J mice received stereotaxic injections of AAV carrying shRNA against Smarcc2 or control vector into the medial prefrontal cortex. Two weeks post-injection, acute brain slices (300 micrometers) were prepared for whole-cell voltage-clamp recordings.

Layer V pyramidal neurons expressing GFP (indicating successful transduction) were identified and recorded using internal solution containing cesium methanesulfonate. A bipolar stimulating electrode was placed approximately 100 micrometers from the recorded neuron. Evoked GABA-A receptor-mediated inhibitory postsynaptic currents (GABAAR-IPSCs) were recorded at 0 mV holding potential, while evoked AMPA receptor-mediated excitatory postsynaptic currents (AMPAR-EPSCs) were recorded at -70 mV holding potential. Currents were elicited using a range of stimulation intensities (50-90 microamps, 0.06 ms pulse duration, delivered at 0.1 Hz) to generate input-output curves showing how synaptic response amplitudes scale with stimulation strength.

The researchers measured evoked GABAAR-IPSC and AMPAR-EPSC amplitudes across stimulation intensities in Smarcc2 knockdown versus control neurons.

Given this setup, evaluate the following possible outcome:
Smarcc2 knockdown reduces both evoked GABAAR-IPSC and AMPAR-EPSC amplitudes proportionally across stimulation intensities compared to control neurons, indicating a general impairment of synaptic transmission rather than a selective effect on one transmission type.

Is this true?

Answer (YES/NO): YES